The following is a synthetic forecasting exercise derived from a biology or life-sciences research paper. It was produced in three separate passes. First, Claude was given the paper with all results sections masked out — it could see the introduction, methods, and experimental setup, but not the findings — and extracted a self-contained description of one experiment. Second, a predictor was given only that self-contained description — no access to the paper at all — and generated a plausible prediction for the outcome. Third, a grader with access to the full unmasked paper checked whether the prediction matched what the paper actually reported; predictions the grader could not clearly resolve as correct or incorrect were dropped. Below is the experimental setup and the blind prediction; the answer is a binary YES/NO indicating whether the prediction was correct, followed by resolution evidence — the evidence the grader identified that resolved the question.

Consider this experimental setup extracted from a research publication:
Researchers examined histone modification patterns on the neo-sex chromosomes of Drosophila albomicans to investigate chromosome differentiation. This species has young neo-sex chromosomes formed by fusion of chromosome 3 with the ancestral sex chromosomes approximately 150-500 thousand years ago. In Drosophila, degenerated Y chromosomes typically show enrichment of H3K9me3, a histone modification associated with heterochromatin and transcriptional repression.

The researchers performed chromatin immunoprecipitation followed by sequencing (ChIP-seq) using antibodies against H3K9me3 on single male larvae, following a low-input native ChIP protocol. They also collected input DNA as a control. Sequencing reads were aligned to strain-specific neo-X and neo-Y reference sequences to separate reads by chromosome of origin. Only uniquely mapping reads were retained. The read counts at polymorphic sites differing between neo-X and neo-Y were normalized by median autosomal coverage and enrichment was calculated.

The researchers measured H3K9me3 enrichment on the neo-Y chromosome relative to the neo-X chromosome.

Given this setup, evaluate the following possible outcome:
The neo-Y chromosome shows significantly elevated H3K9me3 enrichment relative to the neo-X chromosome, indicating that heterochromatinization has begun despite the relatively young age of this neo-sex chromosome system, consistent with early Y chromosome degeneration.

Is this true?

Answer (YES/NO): NO